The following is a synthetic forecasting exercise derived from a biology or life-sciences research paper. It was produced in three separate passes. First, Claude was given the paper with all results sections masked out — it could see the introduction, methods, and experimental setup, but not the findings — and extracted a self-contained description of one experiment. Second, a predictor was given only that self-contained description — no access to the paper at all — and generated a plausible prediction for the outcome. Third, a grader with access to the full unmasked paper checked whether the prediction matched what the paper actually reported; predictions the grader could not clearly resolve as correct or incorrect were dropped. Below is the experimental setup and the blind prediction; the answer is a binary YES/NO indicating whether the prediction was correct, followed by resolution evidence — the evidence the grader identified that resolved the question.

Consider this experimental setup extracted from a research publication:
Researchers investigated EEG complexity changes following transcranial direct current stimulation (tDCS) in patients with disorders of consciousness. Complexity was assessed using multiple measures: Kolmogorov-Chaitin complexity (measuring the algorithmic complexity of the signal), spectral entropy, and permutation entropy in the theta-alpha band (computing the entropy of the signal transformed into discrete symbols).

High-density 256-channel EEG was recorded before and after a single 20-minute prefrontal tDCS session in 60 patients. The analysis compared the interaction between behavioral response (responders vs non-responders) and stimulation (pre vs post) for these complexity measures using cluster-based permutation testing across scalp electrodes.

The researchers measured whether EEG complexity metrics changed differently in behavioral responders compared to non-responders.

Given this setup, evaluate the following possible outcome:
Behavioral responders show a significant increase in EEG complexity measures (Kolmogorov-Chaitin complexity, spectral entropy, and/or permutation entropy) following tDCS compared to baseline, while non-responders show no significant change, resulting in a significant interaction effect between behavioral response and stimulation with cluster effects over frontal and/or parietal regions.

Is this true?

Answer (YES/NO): NO